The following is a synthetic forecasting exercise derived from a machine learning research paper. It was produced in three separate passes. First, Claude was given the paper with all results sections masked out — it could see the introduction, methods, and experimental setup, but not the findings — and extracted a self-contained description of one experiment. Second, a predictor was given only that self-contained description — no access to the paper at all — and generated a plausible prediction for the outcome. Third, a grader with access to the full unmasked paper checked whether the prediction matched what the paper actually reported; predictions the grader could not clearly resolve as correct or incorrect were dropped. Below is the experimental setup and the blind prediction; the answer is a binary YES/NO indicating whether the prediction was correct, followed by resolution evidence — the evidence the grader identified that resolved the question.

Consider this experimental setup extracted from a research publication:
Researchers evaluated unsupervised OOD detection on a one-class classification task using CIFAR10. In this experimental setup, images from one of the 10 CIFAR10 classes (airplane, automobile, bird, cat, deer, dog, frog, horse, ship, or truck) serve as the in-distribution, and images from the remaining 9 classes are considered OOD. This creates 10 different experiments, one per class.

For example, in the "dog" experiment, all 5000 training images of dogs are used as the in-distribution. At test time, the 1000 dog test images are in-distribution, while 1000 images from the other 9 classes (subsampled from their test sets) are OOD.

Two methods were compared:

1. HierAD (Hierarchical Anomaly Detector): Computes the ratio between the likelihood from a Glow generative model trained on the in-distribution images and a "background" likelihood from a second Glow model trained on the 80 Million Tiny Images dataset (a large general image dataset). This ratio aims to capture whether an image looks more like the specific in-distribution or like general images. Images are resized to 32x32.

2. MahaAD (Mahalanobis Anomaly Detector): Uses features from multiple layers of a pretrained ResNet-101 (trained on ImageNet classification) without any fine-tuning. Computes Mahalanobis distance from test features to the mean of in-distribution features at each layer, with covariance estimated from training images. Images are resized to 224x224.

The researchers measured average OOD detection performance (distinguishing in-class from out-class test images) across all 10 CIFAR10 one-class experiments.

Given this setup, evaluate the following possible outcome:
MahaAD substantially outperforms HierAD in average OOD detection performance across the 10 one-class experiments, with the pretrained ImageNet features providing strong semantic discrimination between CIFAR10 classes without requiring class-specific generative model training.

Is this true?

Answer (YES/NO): YES